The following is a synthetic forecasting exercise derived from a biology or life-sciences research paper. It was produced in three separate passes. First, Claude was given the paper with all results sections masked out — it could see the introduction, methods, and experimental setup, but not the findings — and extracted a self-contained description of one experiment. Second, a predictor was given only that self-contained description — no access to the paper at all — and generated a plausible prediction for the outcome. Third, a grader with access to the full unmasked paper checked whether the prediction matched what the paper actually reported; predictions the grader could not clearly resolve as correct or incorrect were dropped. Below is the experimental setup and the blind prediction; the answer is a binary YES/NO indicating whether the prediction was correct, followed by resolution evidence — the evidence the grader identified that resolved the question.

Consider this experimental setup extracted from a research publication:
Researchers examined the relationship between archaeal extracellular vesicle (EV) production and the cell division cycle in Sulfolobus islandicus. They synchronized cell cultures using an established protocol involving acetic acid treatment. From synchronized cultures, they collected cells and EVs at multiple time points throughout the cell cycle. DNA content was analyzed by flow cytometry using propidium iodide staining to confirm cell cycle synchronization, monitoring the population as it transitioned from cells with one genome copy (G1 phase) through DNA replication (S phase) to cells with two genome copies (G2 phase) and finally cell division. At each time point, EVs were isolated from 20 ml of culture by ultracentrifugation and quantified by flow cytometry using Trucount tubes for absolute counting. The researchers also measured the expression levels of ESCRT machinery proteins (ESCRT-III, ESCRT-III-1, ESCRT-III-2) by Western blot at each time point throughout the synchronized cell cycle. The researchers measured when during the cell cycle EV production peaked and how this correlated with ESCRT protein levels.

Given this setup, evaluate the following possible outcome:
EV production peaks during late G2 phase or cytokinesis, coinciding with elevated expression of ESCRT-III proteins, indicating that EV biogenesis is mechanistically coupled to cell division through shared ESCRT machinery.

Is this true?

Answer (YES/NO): YES